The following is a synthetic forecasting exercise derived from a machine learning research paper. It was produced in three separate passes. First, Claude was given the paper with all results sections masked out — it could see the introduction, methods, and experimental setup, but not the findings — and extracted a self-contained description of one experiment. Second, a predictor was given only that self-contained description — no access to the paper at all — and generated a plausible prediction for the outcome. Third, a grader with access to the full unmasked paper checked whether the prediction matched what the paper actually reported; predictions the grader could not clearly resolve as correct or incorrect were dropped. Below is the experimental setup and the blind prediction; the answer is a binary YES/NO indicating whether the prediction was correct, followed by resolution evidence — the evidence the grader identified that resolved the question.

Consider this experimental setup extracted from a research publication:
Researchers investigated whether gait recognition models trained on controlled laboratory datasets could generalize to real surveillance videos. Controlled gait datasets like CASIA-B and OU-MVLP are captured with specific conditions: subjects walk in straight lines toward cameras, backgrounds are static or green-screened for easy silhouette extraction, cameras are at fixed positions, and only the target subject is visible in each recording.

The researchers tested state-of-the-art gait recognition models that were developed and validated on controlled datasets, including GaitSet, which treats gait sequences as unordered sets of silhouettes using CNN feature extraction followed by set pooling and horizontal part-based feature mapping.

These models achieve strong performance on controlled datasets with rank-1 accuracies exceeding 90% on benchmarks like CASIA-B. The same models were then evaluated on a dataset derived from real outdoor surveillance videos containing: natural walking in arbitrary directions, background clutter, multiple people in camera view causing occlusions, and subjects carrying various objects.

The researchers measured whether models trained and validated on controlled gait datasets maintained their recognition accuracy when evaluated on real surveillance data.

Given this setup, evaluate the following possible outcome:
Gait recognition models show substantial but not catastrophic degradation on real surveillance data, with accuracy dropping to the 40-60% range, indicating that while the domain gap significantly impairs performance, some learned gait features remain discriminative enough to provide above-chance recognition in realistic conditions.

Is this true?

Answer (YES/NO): NO